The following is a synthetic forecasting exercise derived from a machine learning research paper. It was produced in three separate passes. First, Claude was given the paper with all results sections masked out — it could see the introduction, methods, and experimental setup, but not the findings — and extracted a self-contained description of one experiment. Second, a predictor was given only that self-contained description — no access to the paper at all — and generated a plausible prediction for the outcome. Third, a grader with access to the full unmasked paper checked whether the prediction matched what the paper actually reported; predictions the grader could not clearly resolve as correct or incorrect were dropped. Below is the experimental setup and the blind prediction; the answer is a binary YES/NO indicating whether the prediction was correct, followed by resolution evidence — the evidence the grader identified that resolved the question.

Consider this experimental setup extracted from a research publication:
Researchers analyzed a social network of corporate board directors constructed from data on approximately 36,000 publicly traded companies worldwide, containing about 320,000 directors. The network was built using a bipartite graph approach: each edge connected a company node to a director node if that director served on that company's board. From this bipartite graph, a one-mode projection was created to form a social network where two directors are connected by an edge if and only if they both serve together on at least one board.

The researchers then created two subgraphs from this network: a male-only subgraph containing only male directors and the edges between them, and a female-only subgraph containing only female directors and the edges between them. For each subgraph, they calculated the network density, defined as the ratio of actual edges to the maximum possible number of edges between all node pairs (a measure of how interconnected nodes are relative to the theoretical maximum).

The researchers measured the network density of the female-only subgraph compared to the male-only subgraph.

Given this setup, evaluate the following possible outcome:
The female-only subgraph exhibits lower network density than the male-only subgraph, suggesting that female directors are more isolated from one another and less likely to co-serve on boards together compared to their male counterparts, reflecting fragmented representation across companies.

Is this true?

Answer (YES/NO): NO